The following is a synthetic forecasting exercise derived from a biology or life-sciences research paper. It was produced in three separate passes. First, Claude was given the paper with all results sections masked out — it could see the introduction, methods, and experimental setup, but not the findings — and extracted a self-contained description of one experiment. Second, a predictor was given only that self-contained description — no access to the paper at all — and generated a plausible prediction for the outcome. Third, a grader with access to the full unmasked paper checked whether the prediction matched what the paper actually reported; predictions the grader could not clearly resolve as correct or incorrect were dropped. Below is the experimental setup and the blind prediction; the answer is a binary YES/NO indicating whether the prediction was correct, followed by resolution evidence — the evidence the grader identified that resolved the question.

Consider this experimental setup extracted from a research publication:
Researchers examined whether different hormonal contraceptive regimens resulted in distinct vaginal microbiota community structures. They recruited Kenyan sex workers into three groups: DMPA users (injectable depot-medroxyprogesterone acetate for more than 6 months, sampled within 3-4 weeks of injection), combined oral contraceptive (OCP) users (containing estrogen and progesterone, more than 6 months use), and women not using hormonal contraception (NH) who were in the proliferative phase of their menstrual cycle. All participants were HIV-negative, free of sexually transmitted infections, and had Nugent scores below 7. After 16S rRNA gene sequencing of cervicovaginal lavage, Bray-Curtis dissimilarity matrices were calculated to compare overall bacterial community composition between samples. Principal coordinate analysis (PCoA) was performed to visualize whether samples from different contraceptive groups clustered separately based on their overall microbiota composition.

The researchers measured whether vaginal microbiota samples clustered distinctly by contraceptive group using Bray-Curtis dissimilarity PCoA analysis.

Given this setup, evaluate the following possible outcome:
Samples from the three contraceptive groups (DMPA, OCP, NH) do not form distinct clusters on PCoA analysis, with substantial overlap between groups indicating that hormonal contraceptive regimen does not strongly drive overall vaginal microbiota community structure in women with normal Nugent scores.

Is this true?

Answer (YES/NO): YES